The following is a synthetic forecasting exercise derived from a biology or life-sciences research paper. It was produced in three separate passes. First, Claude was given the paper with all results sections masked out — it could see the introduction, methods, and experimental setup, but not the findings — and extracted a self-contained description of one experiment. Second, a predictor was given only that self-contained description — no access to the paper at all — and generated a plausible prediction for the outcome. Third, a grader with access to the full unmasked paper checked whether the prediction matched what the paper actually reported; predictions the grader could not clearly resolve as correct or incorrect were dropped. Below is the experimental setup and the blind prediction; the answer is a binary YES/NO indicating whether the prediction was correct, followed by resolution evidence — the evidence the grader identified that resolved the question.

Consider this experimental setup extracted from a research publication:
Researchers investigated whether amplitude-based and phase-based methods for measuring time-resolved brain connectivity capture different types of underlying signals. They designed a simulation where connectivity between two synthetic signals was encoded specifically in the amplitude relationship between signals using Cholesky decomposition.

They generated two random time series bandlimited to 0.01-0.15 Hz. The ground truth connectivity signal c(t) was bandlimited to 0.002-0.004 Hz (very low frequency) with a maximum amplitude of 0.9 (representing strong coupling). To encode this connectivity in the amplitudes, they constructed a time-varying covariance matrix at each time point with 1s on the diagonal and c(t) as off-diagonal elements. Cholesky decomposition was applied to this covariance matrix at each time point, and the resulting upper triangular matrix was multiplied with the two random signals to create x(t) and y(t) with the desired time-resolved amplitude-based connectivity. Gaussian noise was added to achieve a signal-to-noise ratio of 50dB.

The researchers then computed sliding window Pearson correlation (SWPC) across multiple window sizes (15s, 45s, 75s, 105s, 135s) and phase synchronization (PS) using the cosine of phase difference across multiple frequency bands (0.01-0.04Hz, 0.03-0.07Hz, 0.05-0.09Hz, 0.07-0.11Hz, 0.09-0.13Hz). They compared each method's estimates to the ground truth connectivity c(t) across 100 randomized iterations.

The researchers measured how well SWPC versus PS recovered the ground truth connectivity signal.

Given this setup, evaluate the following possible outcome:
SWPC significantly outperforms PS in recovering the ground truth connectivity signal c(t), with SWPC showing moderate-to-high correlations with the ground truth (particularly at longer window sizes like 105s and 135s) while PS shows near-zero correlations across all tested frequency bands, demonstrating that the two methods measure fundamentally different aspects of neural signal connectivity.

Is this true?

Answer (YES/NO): NO